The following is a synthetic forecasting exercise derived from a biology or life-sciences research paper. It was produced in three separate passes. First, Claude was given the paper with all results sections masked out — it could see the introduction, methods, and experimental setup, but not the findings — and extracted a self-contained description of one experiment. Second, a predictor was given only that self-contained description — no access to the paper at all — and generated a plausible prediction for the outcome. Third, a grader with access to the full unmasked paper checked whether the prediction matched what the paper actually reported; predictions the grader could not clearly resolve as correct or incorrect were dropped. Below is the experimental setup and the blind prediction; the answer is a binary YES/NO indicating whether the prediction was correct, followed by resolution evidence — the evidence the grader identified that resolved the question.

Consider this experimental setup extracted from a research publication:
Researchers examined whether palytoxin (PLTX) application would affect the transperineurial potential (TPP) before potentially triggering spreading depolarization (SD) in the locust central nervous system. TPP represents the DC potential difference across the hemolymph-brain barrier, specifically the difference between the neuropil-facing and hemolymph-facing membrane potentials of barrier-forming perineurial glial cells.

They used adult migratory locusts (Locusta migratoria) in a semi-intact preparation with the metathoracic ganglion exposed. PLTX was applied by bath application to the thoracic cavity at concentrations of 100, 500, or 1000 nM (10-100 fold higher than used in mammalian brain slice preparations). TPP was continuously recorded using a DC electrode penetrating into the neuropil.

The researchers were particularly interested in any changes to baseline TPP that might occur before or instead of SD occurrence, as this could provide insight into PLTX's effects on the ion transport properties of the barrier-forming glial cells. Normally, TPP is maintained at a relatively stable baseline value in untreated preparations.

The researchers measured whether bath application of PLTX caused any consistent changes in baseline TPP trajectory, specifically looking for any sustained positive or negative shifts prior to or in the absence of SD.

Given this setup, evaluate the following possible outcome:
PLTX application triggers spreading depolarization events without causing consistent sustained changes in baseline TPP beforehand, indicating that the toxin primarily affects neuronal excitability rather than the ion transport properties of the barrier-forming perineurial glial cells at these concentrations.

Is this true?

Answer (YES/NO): NO